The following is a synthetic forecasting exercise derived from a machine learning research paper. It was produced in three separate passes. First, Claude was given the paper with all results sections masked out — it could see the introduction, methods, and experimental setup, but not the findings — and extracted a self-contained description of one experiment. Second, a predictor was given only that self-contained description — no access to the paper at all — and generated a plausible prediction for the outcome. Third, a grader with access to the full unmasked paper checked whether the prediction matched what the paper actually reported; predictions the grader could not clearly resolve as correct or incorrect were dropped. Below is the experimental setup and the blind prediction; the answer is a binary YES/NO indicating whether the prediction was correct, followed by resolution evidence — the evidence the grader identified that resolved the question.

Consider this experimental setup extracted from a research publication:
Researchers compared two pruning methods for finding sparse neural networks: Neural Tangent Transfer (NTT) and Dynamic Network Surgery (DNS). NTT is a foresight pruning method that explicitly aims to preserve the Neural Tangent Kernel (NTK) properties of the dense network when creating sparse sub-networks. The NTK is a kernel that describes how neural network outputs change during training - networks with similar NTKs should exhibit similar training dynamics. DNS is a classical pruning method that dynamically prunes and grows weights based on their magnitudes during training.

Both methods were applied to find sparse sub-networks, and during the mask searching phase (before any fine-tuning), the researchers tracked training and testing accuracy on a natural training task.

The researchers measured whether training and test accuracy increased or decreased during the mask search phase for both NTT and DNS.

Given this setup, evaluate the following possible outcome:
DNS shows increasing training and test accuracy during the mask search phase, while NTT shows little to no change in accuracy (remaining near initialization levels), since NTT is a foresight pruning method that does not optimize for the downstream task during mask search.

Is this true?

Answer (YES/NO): NO